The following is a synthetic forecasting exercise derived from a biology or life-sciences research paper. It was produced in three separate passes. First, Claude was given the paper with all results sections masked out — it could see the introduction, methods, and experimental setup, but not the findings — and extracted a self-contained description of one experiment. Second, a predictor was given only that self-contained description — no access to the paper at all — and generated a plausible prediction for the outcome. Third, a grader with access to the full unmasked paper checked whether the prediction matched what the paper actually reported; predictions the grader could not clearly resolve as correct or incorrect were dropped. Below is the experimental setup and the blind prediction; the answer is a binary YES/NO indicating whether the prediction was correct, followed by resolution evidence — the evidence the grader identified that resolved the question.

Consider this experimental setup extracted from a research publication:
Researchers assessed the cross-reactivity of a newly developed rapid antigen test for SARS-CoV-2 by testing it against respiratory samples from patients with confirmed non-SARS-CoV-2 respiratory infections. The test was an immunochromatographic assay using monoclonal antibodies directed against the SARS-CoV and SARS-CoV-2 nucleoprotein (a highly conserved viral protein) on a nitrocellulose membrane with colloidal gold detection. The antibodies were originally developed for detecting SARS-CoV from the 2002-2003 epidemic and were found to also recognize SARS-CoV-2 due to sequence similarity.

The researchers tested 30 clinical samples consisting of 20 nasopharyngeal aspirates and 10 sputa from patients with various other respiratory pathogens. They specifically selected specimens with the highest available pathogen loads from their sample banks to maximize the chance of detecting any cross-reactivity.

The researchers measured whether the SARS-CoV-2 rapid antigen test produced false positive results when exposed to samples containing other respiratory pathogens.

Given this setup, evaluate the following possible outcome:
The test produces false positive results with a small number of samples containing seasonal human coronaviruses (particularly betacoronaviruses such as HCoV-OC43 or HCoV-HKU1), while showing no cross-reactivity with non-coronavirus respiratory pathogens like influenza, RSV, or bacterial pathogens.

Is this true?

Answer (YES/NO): NO